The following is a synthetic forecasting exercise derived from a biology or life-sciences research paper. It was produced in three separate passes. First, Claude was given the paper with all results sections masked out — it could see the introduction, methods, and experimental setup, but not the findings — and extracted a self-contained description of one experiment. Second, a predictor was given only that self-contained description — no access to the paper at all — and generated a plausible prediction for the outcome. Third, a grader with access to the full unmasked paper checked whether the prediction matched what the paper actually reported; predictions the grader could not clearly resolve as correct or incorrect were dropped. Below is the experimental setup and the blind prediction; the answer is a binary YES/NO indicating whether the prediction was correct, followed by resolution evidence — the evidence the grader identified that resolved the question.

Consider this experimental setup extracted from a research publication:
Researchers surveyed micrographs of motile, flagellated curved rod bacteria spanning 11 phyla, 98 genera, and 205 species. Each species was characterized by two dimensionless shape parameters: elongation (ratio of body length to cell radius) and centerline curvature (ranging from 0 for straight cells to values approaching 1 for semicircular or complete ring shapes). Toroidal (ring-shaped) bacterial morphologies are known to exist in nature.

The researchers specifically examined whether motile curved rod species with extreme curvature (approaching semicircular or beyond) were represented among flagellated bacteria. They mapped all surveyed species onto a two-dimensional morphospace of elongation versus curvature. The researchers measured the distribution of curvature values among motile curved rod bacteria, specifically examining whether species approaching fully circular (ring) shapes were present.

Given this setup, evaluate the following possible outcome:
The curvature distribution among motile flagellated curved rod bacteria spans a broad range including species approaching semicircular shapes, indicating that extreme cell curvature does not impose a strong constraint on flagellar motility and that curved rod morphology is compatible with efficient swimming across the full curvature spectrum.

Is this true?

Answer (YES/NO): NO